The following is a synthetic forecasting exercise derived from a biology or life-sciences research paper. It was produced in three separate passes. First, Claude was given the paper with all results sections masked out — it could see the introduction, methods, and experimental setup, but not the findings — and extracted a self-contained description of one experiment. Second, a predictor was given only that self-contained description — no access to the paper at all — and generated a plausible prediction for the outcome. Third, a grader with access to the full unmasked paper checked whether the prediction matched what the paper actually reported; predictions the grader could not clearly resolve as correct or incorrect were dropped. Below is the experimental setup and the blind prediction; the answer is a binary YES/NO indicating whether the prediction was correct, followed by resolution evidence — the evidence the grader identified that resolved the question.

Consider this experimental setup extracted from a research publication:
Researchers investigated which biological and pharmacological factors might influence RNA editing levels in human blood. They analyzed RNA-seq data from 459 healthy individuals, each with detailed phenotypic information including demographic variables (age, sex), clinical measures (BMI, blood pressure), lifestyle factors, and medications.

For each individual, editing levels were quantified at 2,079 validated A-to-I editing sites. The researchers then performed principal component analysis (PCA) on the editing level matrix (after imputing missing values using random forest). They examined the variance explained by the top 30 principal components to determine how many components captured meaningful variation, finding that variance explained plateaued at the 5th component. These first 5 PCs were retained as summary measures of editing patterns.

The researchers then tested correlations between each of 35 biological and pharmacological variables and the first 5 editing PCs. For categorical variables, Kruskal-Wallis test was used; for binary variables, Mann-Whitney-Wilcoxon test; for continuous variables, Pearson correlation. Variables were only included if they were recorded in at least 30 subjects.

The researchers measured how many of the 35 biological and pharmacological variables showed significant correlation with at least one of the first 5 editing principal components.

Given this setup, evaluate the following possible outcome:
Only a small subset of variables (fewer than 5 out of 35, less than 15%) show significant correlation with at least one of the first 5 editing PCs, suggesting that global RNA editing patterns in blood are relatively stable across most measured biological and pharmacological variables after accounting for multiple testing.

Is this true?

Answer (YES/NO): NO